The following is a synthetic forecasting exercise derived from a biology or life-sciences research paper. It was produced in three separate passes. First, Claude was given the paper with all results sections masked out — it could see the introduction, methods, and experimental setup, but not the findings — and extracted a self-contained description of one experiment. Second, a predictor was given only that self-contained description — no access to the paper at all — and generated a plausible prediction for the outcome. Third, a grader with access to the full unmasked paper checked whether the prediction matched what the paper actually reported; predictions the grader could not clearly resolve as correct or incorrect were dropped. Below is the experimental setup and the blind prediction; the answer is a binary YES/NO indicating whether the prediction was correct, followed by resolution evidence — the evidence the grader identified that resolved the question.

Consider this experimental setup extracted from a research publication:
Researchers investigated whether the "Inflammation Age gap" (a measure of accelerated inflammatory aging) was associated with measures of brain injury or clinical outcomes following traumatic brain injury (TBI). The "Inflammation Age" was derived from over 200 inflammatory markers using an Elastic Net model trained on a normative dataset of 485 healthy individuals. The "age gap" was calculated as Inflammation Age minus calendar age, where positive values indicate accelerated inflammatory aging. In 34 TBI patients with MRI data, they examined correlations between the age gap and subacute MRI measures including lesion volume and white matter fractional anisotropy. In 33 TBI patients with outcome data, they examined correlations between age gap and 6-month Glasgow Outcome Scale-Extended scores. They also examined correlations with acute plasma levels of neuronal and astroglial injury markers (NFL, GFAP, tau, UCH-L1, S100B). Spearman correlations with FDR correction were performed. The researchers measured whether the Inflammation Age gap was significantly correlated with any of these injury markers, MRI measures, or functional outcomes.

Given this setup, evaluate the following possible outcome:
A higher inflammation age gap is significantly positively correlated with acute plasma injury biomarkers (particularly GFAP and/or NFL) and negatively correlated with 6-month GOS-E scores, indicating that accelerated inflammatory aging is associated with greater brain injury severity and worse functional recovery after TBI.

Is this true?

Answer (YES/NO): NO